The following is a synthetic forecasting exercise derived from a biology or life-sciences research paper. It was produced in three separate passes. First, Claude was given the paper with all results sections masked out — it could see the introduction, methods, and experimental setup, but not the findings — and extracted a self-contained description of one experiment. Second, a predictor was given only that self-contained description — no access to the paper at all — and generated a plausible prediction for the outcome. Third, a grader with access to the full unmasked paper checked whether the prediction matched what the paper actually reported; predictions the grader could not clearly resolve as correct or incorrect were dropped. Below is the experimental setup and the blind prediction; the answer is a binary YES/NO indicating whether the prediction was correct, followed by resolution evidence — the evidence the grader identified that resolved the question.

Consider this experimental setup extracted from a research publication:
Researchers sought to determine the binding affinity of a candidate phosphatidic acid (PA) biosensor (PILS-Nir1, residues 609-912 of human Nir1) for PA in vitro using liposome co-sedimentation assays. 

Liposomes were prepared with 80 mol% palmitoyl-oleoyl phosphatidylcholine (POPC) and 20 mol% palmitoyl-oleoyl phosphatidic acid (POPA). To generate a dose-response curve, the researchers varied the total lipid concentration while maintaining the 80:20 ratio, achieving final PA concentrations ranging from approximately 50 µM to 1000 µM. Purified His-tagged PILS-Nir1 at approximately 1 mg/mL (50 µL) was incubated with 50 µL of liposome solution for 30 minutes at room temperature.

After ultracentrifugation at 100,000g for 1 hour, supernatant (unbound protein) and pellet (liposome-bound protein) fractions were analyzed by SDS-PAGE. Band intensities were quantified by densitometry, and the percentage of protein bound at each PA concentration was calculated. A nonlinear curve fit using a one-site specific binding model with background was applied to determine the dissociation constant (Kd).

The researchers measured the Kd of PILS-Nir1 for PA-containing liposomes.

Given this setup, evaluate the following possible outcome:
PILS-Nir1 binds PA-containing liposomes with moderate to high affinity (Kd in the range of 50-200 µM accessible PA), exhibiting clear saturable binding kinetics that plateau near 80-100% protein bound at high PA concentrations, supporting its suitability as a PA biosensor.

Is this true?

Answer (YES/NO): NO